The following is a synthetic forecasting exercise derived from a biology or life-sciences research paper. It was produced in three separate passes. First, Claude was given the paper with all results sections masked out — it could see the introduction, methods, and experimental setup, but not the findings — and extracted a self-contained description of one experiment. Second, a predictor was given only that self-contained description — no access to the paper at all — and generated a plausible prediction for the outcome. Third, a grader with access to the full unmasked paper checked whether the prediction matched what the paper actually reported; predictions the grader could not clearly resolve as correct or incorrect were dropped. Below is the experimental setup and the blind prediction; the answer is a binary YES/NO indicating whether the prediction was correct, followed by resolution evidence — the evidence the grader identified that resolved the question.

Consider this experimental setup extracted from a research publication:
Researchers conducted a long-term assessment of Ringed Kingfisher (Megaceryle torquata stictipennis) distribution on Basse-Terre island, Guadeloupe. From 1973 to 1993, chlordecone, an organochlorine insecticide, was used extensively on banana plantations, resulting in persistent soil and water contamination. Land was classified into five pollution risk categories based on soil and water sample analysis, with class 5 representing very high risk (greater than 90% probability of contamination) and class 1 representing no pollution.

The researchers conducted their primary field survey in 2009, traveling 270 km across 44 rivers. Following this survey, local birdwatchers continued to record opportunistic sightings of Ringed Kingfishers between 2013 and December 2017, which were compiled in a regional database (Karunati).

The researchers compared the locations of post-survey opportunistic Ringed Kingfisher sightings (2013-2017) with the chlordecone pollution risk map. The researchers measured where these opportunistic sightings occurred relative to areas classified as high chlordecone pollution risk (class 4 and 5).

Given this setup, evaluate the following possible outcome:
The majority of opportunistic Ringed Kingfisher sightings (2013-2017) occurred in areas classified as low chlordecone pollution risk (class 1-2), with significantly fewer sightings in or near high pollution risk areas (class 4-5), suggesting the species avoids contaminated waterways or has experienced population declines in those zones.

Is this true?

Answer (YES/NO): YES